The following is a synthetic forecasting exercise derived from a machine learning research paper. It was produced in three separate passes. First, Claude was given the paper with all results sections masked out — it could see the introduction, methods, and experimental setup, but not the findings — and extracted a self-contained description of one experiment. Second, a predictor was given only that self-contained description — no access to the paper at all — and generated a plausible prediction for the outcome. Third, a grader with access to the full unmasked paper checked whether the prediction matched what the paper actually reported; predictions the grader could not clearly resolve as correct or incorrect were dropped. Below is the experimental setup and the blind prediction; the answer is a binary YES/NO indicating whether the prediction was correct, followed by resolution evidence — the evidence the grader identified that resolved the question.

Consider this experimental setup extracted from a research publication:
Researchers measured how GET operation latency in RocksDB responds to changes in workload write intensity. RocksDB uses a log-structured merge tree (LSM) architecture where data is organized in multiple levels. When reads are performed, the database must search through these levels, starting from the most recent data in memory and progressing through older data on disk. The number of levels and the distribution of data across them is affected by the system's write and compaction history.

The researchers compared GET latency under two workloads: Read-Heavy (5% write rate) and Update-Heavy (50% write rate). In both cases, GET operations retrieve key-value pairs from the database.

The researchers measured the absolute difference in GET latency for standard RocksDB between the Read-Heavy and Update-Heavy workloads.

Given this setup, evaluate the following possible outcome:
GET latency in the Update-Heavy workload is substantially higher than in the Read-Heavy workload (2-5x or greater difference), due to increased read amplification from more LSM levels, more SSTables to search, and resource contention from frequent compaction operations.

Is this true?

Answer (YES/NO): NO